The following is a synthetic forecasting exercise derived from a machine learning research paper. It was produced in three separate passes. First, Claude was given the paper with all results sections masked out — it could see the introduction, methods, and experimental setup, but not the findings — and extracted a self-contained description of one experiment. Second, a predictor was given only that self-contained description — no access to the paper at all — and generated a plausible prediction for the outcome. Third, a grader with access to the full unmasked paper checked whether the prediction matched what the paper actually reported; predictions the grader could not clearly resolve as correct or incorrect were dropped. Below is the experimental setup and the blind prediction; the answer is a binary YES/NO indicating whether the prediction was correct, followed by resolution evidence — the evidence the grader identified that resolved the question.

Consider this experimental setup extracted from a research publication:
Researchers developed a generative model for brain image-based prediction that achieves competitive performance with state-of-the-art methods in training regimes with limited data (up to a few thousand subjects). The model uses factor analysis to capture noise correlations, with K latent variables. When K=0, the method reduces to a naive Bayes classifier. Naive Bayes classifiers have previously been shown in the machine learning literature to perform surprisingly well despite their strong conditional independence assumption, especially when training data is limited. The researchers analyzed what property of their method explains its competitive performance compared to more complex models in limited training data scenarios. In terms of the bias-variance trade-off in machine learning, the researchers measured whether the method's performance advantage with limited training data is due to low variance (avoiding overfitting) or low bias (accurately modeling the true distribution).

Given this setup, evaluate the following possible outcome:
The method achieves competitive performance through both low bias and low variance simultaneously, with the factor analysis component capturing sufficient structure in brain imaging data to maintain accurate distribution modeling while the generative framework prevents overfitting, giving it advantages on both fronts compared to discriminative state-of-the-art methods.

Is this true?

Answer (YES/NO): NO